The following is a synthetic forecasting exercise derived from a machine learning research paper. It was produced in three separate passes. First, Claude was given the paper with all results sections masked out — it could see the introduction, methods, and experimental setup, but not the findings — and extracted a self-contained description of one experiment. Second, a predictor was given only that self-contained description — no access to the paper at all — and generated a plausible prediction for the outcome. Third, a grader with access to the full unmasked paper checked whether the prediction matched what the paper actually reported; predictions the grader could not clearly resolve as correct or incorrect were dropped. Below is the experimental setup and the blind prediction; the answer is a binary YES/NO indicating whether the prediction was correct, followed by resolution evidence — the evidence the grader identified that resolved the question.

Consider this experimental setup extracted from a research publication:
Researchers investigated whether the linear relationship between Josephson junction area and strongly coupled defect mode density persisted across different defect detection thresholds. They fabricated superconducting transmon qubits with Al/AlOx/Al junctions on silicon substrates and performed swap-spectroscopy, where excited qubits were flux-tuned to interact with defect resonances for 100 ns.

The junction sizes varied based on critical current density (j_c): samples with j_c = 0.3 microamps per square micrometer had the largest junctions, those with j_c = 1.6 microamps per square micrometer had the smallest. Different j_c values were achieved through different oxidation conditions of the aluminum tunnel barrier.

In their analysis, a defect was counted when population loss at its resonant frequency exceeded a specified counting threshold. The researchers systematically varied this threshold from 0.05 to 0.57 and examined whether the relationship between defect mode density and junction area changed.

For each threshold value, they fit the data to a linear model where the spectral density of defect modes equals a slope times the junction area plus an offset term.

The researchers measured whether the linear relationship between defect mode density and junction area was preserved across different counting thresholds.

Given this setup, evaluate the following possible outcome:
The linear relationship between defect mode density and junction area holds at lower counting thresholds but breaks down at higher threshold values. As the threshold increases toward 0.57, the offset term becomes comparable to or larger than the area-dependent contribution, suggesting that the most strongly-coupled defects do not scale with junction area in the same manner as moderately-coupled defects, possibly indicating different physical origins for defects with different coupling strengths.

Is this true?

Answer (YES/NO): NO